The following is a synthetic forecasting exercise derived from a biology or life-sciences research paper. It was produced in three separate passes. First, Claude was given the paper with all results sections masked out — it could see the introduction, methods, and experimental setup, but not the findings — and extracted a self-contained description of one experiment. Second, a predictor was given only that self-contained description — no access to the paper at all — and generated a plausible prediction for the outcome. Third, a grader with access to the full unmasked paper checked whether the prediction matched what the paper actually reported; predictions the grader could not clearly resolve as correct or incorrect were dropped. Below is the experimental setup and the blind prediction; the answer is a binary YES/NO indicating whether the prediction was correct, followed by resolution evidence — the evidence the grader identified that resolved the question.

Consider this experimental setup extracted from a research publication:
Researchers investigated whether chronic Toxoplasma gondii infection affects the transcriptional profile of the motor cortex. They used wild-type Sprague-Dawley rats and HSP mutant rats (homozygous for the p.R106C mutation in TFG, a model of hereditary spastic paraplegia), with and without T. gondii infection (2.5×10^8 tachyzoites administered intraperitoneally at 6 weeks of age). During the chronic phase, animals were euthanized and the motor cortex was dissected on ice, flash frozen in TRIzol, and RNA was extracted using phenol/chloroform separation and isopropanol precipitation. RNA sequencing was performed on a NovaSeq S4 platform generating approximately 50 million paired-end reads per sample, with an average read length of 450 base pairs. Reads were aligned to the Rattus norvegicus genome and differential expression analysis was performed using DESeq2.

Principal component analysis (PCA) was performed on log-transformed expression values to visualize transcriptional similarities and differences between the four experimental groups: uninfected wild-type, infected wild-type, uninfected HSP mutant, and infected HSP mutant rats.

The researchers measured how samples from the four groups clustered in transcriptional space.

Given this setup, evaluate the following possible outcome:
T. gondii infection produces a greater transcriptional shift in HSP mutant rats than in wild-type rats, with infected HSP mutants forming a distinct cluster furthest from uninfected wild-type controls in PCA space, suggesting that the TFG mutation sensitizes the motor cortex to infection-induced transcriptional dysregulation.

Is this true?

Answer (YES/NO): NO